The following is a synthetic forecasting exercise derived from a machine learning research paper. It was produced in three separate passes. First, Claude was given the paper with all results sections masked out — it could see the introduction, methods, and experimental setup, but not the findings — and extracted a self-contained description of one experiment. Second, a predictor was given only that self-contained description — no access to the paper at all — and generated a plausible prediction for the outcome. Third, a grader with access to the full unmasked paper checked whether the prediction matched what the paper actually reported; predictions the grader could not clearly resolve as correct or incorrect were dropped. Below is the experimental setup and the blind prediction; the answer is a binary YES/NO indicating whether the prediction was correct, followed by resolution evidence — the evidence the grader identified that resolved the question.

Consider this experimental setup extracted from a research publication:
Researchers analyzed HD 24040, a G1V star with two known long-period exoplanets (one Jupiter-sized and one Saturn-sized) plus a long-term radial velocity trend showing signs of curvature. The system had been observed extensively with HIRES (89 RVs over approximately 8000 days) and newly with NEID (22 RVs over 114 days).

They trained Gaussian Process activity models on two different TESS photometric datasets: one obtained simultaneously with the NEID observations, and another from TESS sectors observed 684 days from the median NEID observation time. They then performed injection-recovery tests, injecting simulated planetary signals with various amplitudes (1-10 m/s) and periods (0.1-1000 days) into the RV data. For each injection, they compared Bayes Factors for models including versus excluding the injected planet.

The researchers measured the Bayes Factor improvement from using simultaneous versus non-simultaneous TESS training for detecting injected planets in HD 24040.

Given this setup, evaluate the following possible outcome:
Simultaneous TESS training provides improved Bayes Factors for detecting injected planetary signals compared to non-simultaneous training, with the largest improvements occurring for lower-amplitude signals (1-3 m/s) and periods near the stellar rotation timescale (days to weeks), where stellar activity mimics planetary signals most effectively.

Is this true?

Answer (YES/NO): NO